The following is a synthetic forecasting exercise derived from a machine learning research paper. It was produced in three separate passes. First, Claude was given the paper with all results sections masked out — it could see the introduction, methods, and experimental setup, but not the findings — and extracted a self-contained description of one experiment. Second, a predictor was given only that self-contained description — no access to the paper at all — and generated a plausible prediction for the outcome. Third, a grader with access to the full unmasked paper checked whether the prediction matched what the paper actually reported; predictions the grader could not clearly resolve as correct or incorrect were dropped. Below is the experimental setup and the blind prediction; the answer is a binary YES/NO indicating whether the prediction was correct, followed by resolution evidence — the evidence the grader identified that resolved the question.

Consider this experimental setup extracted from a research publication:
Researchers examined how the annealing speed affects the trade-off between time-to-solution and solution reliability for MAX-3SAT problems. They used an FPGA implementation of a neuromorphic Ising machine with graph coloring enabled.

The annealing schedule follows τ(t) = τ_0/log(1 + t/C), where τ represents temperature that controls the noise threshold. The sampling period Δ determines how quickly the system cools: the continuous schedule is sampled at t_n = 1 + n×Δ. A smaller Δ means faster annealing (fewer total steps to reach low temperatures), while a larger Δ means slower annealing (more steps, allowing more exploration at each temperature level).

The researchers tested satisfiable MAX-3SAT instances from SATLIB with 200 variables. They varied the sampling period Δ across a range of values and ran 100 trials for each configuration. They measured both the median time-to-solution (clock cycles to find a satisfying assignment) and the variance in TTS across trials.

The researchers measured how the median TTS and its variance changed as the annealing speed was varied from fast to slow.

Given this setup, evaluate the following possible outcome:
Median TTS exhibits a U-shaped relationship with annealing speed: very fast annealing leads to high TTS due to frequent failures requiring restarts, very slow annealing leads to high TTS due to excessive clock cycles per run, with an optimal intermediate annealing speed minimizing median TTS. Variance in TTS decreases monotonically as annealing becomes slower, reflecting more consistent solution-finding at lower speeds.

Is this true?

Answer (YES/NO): NO